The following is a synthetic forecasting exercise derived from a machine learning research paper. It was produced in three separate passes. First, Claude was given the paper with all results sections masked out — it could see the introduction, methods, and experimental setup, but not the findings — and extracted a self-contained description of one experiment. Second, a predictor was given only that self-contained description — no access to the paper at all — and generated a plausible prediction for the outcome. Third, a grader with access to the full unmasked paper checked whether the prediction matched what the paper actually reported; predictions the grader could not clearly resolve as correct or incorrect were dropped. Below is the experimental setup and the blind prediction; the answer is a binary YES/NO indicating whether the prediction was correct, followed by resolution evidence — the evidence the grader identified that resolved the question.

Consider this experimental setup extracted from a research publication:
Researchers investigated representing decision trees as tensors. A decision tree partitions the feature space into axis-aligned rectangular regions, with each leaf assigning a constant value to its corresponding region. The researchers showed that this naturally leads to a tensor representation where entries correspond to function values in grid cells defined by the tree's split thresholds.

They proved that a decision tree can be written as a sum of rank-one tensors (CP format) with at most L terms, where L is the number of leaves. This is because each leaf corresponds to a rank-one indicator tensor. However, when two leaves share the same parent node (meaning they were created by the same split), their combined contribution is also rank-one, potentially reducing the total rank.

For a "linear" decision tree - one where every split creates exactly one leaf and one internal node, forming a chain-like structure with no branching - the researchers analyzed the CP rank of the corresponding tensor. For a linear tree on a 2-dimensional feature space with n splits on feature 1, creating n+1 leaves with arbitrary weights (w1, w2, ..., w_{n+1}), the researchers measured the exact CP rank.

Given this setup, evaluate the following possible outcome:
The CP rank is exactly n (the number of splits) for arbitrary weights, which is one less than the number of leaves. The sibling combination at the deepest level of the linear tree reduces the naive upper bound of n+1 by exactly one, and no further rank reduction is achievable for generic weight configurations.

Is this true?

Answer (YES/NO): NO